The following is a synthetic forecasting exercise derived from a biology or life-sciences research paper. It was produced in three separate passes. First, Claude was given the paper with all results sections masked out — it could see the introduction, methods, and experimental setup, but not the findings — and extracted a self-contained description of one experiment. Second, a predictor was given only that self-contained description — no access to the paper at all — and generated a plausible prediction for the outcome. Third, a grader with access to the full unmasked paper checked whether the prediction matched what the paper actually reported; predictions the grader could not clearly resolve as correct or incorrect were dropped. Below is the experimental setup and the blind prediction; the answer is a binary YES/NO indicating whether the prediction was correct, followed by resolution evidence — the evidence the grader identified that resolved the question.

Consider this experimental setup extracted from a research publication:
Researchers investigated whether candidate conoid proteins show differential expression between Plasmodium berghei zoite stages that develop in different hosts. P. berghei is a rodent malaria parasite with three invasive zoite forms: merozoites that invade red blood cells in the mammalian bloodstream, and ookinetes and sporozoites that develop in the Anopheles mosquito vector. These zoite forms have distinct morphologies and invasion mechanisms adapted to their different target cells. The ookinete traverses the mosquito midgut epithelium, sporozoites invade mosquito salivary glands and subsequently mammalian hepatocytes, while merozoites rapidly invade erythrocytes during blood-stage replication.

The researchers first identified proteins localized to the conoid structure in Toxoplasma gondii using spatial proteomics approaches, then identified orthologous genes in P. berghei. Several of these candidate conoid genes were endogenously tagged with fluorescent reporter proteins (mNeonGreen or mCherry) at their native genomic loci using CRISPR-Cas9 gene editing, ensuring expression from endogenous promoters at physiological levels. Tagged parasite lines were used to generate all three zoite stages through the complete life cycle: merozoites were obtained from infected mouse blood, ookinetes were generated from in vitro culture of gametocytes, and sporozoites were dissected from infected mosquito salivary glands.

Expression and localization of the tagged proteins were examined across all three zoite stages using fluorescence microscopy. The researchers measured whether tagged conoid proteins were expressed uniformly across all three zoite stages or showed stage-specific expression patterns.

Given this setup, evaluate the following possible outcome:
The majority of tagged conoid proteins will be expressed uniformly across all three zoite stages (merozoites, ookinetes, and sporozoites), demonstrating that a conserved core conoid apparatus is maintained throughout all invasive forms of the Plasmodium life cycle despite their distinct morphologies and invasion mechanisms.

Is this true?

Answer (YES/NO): NO